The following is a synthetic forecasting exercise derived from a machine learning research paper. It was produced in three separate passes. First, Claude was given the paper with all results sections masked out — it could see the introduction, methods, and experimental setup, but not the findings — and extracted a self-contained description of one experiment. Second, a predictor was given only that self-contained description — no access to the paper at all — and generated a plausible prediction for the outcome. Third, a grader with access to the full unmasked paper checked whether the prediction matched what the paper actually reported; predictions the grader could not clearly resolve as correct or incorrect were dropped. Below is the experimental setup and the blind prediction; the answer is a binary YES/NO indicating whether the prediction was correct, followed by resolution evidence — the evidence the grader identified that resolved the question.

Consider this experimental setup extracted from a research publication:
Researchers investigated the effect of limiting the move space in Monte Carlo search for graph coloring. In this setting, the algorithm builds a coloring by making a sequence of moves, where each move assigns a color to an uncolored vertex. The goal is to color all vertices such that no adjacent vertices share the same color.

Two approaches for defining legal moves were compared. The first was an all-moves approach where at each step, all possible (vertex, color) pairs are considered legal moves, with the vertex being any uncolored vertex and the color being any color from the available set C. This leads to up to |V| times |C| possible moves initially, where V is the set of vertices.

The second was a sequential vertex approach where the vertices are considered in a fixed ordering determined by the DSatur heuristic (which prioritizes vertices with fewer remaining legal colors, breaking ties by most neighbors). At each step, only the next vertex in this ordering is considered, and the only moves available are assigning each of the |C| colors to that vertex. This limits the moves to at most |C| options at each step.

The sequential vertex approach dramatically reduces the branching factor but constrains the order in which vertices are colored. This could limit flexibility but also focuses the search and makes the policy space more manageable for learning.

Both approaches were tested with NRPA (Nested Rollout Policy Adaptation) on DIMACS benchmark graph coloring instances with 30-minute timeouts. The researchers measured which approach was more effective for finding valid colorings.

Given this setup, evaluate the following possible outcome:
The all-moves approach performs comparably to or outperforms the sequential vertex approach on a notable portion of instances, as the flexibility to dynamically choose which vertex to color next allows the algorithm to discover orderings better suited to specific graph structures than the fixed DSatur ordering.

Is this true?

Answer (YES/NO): NO